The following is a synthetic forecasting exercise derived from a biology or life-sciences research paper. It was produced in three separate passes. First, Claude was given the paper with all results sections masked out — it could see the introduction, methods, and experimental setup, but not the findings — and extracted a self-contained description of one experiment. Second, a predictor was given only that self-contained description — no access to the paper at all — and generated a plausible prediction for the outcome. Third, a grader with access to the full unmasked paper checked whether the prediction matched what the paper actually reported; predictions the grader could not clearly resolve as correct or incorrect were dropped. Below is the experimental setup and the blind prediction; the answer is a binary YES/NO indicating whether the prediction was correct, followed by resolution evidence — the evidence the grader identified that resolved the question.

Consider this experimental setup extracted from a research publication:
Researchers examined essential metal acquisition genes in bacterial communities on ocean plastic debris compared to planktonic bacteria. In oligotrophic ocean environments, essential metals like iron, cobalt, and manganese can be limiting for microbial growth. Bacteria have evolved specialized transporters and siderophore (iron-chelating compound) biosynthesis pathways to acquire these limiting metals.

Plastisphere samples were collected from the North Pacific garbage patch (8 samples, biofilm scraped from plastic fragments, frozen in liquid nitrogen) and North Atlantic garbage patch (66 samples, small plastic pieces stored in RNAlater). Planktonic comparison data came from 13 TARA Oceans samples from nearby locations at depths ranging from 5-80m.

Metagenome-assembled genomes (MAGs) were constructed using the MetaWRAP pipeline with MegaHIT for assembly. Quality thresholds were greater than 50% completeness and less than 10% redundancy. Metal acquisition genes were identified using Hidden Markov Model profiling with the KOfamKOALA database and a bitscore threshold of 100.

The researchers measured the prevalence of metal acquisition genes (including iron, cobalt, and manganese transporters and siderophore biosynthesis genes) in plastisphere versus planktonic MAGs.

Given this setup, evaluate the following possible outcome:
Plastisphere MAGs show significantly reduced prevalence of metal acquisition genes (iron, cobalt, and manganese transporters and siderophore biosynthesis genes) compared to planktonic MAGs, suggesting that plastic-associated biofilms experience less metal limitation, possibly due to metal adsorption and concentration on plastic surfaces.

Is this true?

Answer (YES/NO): NO